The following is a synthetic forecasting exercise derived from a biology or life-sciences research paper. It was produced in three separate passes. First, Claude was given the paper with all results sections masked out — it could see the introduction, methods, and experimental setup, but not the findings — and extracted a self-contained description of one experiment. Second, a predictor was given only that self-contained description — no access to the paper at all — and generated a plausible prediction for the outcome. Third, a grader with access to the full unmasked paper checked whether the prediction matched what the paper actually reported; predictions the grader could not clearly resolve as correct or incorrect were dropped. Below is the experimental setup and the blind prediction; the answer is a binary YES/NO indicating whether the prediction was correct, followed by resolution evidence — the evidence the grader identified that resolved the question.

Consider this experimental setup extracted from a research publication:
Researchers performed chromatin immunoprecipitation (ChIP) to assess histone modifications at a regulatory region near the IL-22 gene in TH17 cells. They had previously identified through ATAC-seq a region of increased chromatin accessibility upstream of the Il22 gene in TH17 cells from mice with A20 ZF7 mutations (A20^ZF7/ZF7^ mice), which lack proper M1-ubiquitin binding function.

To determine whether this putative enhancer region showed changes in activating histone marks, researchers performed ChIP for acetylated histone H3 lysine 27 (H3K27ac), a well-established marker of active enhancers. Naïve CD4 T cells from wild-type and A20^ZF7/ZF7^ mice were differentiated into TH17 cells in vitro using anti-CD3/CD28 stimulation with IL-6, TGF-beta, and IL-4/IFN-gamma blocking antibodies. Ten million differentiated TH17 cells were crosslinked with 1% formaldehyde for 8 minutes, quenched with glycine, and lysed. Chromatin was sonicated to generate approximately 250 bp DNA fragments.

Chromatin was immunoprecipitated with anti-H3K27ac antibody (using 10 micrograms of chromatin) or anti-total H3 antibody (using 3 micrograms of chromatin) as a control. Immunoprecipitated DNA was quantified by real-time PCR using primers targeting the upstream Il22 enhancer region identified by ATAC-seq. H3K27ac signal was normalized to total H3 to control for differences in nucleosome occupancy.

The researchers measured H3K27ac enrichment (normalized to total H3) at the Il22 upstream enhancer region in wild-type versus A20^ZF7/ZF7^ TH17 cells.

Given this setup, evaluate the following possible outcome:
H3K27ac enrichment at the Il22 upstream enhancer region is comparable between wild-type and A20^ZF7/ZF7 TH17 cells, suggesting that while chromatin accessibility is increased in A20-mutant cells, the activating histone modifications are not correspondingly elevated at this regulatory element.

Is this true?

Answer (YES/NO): NO